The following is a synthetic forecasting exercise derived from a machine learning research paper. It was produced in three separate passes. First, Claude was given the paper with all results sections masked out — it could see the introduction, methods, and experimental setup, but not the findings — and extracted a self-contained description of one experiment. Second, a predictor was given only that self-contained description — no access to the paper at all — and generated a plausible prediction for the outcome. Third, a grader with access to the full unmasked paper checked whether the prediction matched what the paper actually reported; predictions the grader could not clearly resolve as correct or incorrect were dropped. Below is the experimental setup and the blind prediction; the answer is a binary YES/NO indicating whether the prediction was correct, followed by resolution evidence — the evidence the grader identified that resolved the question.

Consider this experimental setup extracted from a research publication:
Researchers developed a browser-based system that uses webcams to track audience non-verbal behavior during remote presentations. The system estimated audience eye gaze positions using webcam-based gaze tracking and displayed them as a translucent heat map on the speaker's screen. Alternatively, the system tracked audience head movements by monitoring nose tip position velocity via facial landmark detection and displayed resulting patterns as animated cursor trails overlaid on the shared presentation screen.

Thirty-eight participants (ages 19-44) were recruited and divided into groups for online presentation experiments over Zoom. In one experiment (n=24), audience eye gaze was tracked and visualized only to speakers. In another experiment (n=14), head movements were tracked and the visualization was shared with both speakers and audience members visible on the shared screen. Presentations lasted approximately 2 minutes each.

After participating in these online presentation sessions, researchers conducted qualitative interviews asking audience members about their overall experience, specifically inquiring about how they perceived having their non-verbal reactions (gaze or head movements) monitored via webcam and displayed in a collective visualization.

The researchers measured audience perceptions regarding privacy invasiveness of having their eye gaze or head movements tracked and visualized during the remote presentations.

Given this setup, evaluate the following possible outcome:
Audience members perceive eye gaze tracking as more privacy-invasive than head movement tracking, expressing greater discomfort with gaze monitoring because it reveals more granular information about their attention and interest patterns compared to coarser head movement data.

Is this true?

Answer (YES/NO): NO